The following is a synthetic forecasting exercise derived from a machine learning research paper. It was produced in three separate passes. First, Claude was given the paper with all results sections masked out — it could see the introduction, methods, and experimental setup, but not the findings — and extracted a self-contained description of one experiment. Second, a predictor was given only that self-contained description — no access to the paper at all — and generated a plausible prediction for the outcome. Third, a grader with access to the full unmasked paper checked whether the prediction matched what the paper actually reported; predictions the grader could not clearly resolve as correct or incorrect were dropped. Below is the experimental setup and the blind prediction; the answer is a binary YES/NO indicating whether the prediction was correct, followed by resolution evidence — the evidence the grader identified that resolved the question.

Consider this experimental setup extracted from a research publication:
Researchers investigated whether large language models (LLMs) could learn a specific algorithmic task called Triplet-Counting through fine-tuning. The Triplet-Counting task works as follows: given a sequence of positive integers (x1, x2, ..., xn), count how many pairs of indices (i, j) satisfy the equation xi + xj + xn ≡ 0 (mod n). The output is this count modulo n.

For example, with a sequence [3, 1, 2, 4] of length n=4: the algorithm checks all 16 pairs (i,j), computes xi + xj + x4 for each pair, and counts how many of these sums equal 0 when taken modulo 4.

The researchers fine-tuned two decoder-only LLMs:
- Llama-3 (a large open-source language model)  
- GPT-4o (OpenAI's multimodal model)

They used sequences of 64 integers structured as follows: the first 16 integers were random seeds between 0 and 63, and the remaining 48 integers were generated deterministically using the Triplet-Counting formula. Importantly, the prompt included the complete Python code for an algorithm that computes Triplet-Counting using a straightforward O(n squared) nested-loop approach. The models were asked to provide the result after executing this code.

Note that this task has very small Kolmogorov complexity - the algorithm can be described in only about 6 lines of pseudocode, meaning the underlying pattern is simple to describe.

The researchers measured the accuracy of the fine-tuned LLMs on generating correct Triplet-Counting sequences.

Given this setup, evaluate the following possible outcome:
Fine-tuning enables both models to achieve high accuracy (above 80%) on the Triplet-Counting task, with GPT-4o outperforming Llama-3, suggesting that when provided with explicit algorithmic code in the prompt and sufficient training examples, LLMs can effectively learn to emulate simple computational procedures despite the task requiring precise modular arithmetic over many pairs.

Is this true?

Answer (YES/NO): NO